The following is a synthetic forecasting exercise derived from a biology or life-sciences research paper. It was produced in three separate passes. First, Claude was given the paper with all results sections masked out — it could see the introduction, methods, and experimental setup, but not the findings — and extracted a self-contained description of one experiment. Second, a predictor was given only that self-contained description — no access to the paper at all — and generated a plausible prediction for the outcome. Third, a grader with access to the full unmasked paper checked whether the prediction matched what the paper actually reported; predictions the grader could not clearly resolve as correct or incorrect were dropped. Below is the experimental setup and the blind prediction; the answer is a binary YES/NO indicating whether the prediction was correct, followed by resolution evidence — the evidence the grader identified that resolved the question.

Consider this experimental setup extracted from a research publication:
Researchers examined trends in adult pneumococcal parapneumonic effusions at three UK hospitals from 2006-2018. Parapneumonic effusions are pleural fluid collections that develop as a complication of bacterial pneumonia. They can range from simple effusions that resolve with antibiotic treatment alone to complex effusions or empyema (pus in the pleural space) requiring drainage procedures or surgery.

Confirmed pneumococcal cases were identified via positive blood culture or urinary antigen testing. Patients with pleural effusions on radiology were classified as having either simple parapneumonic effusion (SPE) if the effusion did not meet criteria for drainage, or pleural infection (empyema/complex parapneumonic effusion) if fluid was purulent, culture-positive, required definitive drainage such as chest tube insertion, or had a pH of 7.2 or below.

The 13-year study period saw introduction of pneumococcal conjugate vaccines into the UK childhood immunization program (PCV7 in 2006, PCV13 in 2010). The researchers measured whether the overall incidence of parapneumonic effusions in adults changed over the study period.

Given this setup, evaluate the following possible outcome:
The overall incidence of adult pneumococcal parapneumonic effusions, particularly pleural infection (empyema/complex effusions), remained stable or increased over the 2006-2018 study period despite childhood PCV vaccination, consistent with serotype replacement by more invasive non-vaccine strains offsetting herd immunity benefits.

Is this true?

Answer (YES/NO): YES